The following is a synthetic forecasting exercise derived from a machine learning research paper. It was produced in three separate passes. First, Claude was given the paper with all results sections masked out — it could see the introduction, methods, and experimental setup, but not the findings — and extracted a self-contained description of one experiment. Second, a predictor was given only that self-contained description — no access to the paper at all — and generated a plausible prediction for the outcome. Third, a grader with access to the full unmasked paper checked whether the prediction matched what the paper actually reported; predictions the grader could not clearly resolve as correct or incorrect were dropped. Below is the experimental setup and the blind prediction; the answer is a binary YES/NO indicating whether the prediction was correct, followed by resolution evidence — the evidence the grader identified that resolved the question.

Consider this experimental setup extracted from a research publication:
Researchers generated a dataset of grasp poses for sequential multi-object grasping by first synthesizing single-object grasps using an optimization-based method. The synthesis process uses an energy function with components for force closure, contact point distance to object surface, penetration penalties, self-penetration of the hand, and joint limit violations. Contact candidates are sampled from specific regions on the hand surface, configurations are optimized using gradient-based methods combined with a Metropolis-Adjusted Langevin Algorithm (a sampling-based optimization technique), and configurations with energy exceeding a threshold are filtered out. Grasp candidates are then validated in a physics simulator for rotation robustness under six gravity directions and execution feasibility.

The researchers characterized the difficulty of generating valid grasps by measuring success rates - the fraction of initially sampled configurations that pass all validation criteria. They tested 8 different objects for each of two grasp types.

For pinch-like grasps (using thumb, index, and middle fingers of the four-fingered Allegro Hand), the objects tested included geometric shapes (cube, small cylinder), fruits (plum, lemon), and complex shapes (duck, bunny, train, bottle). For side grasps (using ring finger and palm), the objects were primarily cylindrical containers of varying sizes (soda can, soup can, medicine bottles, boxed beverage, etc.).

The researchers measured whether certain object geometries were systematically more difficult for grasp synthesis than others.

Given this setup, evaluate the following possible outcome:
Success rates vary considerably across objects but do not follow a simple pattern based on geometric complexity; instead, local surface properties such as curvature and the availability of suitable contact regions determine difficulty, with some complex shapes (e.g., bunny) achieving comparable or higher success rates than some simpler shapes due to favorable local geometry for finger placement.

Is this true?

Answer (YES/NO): YES